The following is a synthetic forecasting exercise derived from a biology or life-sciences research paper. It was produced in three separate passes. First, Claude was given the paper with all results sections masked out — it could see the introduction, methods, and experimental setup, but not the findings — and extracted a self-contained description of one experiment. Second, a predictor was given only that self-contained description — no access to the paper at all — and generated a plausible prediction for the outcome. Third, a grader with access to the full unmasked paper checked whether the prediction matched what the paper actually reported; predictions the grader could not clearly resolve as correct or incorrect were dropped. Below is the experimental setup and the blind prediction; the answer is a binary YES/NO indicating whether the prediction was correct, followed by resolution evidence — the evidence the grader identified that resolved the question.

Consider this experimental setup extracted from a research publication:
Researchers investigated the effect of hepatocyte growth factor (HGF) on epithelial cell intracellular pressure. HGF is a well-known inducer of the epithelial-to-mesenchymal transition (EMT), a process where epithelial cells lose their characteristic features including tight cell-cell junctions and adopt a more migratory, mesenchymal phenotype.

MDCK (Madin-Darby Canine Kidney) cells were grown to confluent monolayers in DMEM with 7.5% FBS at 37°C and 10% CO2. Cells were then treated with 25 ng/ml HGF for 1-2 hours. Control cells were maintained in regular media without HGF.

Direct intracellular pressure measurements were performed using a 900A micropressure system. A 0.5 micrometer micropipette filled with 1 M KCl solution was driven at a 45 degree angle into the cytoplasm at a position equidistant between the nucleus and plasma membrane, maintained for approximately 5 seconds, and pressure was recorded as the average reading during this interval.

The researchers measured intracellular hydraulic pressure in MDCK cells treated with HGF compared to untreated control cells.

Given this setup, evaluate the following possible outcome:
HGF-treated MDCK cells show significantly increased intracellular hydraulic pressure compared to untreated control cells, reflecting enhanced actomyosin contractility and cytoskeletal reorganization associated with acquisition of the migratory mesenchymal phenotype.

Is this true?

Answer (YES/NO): NO